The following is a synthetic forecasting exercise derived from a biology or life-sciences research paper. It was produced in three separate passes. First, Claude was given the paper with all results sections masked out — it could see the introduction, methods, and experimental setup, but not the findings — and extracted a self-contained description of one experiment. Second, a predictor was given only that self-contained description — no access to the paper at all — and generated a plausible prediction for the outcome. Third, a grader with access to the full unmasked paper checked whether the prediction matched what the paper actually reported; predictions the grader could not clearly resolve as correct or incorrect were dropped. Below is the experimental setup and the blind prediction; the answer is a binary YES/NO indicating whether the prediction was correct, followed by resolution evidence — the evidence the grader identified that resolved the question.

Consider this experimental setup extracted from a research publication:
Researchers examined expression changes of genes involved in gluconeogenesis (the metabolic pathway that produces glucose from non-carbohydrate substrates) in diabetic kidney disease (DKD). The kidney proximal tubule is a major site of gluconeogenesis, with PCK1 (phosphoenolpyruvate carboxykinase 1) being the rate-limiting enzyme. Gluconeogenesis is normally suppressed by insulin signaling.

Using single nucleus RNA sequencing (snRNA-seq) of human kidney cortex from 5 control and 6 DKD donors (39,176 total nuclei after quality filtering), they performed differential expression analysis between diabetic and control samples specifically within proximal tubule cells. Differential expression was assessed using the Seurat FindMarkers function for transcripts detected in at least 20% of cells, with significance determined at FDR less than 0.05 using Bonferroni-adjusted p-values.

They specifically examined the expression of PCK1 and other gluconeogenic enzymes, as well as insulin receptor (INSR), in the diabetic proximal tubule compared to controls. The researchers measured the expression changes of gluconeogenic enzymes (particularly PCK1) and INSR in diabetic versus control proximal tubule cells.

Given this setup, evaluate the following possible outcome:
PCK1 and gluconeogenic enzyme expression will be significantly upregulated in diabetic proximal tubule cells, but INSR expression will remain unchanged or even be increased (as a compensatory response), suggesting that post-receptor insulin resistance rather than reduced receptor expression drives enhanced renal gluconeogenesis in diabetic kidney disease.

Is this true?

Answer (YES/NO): NO